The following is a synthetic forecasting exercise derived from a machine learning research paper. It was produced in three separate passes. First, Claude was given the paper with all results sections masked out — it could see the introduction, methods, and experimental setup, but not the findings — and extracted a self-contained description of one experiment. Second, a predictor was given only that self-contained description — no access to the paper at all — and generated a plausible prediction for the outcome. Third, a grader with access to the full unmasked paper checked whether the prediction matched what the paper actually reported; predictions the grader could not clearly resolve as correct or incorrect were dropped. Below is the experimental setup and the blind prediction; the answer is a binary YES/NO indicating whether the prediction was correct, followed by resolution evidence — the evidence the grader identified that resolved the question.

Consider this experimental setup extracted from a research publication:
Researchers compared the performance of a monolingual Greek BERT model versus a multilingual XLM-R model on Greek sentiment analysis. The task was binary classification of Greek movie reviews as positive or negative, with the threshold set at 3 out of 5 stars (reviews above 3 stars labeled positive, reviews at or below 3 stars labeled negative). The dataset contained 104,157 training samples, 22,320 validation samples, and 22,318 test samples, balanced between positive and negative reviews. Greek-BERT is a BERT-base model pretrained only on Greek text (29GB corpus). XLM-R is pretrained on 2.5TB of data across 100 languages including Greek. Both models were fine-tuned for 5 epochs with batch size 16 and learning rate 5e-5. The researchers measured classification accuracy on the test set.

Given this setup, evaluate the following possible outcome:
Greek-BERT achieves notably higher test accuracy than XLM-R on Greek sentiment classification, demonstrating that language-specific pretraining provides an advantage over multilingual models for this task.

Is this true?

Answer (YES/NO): YES